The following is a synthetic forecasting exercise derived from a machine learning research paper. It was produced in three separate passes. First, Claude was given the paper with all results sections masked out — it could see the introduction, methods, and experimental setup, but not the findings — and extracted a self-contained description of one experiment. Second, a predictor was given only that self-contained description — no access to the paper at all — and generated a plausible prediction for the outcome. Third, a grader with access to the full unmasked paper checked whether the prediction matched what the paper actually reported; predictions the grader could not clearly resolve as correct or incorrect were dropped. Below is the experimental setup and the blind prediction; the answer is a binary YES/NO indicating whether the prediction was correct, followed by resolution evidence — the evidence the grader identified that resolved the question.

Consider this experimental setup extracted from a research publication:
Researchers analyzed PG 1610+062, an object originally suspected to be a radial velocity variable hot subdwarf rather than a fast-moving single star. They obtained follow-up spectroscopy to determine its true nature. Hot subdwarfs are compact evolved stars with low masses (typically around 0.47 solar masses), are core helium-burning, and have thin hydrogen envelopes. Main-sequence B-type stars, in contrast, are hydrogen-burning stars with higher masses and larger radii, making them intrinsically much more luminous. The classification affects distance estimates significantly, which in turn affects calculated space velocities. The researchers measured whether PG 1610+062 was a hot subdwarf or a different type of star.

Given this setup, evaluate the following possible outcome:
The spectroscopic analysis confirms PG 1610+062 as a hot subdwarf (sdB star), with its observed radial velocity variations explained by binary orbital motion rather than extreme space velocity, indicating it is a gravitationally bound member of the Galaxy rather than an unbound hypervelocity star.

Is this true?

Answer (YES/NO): NO